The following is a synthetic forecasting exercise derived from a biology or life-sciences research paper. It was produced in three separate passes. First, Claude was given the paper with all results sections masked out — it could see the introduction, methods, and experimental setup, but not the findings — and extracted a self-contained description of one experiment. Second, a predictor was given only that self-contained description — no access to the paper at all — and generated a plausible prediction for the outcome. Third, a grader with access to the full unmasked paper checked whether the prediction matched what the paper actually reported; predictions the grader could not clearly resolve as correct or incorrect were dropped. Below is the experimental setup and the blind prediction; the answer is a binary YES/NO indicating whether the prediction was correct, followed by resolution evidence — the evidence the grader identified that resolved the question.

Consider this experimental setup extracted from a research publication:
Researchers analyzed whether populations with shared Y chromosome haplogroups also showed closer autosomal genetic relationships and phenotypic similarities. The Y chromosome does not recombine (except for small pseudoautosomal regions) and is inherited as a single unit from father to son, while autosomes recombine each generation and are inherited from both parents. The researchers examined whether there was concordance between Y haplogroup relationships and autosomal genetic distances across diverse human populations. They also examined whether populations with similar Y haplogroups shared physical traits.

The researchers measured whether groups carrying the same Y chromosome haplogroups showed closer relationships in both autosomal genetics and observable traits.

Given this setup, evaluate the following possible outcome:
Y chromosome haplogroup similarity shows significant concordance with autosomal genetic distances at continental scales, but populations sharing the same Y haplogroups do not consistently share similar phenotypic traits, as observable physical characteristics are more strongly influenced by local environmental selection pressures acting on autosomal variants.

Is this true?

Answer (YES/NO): NO